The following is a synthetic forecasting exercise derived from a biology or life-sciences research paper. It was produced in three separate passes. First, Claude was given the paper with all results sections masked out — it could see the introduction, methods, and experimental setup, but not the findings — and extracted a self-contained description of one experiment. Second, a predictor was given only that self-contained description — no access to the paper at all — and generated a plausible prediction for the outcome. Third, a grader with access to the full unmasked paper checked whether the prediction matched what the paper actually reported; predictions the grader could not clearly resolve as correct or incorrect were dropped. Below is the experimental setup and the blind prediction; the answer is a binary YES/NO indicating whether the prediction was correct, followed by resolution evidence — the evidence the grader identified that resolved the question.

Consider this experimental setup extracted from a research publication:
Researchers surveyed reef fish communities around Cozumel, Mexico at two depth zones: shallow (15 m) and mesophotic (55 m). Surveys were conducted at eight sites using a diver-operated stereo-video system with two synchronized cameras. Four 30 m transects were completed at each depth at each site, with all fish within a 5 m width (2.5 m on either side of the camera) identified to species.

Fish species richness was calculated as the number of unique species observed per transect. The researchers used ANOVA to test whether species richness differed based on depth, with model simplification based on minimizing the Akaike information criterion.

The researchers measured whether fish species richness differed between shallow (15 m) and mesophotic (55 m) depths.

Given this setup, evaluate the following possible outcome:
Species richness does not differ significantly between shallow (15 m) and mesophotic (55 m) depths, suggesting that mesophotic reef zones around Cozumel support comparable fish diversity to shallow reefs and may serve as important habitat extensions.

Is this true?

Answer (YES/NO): NO